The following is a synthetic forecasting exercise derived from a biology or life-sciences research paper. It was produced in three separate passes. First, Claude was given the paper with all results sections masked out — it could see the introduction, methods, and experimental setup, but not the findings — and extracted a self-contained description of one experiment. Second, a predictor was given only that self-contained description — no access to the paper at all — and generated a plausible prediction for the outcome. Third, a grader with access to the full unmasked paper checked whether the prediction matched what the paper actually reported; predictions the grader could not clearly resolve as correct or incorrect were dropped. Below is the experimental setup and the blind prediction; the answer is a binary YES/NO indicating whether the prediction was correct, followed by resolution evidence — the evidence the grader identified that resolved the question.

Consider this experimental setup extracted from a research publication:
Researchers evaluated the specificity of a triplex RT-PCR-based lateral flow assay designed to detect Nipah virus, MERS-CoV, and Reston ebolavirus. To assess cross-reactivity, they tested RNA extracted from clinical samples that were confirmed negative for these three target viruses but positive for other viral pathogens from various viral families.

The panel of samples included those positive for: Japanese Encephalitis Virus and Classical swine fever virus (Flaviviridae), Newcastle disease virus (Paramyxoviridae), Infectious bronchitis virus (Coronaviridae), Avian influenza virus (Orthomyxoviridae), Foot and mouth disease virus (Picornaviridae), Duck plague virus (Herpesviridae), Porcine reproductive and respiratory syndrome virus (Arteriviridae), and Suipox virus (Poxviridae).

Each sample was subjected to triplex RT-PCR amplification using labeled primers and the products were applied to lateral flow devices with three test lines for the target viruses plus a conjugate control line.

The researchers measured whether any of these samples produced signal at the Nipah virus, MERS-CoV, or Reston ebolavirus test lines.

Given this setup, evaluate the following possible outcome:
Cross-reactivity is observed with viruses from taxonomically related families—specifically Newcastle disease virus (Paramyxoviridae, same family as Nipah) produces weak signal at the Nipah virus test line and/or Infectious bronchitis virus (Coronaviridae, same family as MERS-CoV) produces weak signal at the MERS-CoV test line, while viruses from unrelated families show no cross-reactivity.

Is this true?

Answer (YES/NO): NO